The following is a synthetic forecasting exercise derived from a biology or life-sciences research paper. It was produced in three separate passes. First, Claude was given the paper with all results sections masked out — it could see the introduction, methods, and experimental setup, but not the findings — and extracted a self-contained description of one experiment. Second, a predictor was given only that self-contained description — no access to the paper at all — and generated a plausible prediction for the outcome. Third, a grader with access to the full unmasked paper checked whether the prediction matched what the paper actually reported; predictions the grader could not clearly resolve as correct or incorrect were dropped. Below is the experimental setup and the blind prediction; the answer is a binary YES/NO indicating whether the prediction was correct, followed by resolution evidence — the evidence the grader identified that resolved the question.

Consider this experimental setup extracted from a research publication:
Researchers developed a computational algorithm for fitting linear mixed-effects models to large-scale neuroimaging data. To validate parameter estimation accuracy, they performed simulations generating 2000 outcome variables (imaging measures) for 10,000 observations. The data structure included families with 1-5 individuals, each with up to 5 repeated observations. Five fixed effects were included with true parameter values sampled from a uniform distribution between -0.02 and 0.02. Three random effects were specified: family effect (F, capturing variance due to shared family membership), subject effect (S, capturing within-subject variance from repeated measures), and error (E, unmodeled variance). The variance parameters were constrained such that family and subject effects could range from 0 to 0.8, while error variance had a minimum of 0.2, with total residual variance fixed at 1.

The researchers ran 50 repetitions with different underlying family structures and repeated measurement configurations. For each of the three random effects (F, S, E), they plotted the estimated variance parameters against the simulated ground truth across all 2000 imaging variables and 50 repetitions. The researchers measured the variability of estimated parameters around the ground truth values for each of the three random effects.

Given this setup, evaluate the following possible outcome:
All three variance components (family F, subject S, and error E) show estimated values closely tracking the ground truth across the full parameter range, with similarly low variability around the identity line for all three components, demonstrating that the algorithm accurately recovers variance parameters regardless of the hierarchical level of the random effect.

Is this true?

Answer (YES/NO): NO